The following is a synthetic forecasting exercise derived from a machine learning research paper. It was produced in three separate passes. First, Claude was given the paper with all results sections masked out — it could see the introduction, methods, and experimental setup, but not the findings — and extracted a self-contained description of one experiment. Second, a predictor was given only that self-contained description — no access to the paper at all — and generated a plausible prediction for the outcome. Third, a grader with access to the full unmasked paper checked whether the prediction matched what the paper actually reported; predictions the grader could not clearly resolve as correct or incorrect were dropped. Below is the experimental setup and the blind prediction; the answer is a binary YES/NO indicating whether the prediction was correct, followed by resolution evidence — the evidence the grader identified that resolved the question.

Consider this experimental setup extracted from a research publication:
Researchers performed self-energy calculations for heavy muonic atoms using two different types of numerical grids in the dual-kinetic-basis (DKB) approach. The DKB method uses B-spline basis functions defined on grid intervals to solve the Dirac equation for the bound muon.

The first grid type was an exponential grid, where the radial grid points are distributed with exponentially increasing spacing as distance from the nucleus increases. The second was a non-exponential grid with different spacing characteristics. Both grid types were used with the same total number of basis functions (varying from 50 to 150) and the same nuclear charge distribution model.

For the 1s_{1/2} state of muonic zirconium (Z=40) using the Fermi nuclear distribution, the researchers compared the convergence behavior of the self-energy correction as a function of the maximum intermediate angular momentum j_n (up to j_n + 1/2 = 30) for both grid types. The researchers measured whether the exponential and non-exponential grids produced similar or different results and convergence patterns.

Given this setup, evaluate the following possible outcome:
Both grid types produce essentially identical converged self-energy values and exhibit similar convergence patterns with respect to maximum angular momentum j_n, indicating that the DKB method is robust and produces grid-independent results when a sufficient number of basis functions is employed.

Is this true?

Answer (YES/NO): NO